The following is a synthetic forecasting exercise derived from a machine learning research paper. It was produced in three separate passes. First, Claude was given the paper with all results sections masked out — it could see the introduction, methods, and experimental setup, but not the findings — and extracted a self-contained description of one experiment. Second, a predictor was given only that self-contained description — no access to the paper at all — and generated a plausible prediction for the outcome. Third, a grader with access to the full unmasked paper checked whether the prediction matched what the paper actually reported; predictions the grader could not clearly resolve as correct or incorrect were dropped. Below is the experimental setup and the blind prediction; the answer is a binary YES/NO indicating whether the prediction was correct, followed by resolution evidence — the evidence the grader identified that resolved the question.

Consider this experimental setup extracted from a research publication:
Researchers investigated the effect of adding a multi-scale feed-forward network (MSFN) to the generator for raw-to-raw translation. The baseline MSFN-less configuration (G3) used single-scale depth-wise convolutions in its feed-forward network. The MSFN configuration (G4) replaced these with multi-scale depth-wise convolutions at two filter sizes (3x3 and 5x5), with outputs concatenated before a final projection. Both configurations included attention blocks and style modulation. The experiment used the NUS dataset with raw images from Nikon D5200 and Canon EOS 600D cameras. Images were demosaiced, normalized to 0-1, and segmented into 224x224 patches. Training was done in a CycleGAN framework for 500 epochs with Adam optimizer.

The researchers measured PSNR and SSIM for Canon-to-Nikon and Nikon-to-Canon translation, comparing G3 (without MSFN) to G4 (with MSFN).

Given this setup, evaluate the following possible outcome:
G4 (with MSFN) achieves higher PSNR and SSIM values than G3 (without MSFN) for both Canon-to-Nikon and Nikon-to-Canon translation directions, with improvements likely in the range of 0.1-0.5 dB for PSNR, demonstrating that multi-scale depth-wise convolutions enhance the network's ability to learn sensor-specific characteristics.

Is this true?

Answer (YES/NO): NO